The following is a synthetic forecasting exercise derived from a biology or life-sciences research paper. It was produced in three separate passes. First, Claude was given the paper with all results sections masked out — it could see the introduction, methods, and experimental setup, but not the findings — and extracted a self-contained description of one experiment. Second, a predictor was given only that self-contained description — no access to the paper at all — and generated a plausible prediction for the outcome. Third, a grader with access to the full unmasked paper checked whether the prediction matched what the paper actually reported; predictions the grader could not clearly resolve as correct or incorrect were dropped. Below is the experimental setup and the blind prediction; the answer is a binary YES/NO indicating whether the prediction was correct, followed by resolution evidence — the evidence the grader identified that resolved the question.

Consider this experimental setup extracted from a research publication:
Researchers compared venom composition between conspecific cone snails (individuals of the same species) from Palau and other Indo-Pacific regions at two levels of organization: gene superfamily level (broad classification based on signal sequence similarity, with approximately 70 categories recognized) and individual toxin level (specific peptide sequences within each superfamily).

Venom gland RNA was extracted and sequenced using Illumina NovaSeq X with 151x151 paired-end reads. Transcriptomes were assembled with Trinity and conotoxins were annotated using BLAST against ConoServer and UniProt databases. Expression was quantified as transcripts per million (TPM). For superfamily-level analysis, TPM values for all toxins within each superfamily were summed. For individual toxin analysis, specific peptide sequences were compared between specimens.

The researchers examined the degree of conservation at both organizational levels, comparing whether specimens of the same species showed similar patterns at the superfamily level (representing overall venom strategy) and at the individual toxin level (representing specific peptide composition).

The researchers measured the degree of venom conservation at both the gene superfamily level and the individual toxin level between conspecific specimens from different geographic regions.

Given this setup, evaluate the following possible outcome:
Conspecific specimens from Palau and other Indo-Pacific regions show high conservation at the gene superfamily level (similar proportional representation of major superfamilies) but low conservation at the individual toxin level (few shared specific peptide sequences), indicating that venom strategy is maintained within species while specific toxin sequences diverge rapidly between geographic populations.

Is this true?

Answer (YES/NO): YES